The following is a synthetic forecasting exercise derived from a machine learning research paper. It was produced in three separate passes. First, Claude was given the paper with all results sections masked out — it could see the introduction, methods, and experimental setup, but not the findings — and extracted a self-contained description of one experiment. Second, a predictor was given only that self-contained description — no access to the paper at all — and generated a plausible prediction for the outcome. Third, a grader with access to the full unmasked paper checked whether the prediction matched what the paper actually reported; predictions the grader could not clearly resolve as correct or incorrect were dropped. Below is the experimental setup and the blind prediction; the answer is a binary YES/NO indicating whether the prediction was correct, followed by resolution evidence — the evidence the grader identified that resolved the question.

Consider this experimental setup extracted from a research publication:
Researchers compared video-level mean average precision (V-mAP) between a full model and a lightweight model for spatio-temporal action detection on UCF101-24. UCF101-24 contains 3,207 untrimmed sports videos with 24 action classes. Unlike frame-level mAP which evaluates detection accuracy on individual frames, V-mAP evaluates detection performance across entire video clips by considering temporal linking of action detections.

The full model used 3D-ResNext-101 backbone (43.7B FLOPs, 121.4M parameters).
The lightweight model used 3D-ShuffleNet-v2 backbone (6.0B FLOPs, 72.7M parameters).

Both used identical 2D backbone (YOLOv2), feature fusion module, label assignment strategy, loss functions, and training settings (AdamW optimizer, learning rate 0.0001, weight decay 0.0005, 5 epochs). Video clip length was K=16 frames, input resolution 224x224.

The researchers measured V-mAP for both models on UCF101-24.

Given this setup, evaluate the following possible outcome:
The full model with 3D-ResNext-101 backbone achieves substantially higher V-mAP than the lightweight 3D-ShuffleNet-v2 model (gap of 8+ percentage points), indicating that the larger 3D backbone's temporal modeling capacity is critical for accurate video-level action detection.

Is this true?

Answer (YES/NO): NO